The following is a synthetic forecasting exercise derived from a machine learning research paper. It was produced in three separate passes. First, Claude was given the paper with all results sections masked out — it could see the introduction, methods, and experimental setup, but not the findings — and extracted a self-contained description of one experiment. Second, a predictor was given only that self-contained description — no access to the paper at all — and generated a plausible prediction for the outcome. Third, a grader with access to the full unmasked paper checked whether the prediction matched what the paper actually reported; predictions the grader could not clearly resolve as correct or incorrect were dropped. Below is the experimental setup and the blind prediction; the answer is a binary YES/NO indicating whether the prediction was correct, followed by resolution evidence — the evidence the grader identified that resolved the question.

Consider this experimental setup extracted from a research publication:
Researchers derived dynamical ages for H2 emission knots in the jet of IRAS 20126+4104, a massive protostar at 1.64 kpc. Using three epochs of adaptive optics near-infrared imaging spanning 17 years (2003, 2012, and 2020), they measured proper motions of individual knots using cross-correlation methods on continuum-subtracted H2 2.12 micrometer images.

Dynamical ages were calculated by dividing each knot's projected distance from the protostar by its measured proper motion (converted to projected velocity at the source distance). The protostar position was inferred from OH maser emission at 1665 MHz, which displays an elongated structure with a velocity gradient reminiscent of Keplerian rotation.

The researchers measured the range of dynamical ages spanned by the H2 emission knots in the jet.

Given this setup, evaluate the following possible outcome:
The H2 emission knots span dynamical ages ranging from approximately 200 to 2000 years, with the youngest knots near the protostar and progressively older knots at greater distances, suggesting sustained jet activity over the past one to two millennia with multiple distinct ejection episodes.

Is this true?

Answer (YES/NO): NO